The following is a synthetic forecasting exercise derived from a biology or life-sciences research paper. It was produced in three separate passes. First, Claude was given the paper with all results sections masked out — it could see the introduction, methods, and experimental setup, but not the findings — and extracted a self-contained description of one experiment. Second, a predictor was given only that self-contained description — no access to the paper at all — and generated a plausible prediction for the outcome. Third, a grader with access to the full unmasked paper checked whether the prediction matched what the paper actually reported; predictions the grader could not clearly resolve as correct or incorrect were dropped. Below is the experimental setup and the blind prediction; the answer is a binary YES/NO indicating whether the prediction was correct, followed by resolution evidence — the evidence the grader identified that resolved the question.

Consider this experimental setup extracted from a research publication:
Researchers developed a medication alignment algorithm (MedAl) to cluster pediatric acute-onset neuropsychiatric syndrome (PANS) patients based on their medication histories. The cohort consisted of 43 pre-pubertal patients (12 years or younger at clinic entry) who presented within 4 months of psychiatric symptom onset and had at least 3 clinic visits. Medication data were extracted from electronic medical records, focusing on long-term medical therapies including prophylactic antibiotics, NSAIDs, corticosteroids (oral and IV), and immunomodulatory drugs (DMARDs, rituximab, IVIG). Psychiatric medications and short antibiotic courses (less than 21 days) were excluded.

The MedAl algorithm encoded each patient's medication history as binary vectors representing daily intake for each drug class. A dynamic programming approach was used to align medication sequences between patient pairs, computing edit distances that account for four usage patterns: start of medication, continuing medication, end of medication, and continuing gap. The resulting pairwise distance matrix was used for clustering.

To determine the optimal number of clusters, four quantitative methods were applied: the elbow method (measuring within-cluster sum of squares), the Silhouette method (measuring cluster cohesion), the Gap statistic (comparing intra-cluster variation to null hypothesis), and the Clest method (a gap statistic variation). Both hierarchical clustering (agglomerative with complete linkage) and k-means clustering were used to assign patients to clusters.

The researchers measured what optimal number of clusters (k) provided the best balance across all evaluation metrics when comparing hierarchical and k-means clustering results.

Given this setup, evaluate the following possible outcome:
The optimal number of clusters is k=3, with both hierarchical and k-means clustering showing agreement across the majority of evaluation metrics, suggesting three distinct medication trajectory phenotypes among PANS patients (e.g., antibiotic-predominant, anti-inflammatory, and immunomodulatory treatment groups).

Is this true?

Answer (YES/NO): NO